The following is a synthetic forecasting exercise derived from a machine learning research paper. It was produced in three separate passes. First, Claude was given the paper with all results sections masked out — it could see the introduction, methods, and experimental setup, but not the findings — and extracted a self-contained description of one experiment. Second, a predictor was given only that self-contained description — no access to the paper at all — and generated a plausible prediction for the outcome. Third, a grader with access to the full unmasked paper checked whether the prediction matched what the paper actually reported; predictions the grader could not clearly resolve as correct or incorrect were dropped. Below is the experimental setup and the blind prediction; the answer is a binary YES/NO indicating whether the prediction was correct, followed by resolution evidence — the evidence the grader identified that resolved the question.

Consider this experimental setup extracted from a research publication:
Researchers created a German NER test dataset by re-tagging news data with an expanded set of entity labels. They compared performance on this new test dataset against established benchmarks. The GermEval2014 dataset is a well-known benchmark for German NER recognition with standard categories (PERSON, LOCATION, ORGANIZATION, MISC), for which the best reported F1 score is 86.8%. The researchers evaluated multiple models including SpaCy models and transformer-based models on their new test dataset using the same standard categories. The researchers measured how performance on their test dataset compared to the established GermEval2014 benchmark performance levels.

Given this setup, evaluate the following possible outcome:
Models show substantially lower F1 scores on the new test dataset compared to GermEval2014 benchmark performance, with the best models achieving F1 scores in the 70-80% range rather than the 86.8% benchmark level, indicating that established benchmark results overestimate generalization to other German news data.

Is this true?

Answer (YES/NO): NO